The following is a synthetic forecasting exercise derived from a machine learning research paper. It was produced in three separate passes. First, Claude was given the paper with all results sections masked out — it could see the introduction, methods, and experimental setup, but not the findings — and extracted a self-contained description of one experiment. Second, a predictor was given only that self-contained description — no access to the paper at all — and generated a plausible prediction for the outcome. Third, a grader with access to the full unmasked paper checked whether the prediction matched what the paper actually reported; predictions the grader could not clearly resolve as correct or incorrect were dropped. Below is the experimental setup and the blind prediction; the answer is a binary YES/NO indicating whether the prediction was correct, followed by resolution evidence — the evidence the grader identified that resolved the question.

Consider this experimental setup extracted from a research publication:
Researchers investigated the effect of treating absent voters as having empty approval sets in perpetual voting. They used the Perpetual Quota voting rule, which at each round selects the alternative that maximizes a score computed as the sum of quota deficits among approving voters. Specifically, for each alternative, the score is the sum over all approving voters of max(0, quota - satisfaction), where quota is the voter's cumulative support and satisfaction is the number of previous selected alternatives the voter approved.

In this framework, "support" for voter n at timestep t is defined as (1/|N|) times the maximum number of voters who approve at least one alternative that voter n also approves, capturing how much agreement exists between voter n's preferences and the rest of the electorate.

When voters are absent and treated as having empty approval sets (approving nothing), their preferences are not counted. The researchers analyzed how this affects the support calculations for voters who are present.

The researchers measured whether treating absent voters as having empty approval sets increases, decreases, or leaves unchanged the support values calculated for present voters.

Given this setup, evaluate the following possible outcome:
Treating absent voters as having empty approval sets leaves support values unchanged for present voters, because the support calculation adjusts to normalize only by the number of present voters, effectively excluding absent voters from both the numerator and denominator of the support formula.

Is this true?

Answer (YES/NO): NO